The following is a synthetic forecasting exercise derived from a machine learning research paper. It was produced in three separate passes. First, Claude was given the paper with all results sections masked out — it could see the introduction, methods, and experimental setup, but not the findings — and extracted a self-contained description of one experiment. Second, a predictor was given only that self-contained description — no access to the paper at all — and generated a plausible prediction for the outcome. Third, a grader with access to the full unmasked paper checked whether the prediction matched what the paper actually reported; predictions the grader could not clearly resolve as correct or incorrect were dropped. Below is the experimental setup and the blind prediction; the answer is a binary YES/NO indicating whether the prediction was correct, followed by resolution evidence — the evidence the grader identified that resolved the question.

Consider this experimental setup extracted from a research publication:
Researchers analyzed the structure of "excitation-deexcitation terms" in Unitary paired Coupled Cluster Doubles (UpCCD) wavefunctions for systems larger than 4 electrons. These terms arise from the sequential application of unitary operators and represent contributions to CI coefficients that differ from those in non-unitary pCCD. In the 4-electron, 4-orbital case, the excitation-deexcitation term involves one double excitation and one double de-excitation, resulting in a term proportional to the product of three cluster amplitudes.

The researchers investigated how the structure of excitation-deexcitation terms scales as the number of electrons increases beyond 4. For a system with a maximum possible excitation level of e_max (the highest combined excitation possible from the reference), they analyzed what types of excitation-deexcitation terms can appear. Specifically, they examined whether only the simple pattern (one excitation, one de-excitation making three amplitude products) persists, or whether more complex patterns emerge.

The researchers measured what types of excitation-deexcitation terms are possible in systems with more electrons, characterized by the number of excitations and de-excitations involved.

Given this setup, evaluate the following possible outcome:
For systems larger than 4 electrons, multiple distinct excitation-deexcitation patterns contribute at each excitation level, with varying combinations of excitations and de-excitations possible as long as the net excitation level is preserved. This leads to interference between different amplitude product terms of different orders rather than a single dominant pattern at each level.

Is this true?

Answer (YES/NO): NO